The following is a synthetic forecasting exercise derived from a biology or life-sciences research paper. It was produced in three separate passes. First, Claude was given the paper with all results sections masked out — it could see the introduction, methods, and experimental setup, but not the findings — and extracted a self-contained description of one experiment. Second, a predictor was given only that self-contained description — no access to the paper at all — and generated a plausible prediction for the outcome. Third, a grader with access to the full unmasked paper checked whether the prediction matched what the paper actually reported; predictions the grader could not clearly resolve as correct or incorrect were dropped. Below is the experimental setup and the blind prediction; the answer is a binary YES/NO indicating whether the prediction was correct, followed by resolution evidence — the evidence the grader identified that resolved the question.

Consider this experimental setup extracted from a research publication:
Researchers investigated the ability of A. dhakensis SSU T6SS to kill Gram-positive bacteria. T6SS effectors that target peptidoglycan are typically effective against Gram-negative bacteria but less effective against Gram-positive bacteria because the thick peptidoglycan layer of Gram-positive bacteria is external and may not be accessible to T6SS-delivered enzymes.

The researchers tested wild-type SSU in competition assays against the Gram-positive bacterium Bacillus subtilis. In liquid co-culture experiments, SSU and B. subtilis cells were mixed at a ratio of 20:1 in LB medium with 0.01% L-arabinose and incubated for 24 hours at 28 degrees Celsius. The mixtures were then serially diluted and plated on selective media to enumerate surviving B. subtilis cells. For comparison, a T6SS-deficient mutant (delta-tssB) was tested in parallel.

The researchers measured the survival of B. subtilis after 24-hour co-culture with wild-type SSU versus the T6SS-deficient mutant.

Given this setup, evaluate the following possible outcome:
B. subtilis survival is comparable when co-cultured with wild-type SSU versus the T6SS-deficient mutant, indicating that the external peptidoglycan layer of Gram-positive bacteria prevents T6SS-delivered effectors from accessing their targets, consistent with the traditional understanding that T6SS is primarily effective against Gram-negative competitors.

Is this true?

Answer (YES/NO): YES